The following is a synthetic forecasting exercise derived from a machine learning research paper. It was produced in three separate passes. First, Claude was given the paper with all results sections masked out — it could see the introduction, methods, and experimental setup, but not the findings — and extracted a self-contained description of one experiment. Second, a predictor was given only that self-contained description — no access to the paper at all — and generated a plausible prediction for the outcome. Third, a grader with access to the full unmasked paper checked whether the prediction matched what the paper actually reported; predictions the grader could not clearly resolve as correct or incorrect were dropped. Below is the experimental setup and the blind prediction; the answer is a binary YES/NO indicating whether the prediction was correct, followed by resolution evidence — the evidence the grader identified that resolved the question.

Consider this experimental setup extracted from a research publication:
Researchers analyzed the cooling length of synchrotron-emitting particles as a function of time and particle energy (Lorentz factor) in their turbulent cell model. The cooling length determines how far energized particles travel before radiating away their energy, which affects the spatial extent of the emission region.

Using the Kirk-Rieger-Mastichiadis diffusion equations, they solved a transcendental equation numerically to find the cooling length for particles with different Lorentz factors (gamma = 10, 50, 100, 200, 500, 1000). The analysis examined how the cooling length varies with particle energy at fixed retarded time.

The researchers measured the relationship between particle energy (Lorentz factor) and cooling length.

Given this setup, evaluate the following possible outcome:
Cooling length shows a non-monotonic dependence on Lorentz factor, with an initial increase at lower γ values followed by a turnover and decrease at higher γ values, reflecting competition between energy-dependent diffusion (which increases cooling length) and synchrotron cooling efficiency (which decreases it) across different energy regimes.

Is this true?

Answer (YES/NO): NO